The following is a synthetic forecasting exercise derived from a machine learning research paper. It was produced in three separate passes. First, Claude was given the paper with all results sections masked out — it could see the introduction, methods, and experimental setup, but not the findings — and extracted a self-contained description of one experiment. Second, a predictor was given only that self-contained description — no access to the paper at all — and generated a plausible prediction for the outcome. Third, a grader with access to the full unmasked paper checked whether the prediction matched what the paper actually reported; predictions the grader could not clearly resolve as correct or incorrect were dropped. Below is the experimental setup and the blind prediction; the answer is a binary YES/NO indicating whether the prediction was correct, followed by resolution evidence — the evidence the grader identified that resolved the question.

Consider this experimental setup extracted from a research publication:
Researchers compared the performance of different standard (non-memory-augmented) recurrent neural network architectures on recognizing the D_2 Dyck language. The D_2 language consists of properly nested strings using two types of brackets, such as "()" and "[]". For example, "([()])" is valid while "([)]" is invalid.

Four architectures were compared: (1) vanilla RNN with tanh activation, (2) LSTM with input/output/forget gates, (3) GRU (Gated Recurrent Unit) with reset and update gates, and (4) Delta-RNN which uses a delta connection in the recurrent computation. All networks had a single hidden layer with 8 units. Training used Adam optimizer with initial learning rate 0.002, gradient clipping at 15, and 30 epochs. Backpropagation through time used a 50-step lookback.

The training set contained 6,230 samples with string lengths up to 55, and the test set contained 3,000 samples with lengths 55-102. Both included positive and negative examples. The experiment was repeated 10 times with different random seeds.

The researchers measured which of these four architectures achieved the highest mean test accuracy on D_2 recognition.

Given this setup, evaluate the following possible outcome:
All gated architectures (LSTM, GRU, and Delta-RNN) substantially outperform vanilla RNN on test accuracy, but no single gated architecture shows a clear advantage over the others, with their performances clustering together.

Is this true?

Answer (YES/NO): YES